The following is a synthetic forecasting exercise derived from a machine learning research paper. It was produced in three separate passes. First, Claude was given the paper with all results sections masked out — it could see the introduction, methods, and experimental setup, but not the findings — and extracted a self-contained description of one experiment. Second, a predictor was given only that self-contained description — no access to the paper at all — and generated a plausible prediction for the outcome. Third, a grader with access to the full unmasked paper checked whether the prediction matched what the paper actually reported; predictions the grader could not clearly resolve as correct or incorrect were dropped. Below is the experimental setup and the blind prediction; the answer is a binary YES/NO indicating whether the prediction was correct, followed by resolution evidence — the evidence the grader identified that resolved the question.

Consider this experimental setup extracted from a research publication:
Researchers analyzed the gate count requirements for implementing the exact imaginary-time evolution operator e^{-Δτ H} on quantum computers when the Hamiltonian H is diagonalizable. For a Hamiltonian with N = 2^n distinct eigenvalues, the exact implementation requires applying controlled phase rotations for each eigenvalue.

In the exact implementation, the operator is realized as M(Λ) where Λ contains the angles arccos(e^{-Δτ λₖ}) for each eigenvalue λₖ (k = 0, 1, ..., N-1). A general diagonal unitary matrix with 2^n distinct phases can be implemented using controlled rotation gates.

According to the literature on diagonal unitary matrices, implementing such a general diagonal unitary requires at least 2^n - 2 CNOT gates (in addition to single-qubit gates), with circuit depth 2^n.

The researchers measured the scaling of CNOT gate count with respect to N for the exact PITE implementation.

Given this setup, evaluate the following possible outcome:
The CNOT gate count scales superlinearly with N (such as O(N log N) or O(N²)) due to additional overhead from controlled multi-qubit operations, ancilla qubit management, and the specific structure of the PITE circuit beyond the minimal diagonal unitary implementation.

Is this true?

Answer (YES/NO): NO